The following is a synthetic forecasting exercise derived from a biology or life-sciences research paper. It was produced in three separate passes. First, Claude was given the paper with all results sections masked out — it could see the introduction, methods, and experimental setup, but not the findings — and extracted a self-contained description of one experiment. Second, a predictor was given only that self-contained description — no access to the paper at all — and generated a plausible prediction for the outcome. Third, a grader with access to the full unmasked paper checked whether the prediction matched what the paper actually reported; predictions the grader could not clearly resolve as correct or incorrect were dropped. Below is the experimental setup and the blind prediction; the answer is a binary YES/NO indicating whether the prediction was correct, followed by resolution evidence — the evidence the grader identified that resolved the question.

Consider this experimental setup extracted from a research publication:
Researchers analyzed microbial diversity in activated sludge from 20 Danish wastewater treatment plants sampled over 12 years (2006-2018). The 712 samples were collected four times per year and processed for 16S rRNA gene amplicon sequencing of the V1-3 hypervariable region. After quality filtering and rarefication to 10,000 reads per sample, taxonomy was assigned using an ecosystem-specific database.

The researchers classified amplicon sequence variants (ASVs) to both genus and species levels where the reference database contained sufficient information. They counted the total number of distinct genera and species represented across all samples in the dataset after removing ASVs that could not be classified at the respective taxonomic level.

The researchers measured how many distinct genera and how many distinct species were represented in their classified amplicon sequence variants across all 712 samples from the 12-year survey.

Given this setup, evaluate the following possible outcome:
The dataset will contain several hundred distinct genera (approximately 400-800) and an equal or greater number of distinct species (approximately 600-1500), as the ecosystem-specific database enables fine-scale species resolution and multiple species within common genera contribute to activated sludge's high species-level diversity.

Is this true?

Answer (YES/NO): NO